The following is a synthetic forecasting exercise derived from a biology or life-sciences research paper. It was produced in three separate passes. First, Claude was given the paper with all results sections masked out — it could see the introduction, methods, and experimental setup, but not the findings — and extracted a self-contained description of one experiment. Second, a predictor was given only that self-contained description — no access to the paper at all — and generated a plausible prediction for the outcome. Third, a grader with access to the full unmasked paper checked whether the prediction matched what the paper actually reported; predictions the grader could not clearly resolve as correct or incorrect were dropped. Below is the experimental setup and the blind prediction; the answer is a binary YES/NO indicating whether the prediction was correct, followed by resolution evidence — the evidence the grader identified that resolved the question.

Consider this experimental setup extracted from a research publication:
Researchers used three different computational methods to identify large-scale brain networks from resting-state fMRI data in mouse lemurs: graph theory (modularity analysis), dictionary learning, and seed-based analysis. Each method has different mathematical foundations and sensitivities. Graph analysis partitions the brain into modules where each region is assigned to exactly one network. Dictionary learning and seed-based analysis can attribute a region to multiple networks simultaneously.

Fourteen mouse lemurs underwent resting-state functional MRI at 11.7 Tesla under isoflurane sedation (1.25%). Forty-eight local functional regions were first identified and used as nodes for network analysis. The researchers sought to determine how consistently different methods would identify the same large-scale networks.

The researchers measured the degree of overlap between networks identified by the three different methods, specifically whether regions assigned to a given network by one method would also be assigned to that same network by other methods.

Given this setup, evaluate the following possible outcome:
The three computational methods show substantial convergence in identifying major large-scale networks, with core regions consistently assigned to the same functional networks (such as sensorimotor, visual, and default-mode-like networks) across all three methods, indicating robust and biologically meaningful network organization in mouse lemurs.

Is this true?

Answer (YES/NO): YES